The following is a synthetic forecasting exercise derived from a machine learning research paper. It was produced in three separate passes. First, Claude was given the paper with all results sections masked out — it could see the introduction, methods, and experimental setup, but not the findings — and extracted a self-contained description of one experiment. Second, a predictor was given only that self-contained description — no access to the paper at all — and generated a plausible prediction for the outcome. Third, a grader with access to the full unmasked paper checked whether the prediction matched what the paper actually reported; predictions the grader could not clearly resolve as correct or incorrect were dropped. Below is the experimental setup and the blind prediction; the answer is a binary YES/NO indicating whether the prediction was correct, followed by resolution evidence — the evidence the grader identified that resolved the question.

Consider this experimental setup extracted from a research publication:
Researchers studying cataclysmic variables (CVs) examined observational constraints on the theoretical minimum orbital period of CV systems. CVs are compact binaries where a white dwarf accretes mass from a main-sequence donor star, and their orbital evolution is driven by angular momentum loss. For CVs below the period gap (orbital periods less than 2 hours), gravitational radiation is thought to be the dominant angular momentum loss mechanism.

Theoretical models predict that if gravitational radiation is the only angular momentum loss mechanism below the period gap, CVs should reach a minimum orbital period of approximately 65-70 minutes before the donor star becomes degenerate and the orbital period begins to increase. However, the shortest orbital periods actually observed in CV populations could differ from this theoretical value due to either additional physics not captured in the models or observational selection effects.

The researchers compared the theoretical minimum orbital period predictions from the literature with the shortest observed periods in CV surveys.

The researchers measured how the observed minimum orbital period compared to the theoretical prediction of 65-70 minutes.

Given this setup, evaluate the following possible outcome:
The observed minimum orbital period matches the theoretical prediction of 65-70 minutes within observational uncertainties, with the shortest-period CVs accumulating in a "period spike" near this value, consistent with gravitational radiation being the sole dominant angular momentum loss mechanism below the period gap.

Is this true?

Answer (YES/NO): NO